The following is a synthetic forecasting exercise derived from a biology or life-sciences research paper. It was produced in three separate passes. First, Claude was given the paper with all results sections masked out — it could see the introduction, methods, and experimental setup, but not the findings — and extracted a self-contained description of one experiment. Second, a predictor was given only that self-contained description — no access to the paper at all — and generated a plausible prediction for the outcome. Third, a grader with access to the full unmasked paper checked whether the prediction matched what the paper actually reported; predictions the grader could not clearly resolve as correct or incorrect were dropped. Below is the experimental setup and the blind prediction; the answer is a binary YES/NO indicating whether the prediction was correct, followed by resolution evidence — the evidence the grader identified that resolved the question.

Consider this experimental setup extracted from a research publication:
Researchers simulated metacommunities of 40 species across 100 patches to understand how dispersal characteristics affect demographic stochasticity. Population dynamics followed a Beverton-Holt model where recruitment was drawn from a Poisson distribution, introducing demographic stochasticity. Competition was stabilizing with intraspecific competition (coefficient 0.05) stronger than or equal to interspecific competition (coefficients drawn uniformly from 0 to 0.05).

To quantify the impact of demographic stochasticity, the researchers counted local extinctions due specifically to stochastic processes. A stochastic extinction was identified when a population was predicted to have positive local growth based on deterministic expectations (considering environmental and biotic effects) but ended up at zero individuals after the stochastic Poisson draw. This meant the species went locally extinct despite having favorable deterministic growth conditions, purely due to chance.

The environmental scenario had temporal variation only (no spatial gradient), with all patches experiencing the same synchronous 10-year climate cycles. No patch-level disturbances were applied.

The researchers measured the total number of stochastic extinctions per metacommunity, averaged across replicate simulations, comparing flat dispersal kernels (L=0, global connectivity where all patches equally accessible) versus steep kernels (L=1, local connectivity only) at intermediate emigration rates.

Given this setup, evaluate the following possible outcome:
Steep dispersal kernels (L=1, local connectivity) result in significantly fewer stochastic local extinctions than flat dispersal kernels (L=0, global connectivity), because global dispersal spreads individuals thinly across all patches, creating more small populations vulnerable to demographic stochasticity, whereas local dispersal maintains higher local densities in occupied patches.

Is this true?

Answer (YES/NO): YES